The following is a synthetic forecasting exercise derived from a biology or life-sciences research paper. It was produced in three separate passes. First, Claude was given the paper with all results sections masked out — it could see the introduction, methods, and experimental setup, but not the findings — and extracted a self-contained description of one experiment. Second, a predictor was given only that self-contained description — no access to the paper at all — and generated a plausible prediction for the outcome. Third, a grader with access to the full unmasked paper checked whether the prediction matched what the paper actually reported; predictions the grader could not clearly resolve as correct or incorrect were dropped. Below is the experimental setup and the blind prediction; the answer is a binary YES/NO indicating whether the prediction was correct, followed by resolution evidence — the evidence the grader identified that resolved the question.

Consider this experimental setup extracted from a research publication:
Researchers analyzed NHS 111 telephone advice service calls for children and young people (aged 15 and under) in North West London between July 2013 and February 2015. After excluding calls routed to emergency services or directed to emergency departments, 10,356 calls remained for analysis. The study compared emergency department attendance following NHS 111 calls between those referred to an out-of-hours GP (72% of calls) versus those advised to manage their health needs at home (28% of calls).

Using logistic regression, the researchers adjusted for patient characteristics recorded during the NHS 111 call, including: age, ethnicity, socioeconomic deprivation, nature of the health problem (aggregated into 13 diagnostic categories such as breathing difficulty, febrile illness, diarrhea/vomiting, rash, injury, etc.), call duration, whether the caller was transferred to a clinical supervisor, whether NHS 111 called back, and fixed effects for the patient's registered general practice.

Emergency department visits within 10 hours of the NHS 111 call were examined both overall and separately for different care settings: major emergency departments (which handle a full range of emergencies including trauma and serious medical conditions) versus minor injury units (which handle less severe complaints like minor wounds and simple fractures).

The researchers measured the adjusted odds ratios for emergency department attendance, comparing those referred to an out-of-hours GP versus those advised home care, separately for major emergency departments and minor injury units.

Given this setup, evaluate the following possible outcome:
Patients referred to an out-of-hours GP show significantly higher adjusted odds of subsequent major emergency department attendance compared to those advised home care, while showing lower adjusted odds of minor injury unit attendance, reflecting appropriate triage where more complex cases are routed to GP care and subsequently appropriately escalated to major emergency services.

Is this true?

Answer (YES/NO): NO